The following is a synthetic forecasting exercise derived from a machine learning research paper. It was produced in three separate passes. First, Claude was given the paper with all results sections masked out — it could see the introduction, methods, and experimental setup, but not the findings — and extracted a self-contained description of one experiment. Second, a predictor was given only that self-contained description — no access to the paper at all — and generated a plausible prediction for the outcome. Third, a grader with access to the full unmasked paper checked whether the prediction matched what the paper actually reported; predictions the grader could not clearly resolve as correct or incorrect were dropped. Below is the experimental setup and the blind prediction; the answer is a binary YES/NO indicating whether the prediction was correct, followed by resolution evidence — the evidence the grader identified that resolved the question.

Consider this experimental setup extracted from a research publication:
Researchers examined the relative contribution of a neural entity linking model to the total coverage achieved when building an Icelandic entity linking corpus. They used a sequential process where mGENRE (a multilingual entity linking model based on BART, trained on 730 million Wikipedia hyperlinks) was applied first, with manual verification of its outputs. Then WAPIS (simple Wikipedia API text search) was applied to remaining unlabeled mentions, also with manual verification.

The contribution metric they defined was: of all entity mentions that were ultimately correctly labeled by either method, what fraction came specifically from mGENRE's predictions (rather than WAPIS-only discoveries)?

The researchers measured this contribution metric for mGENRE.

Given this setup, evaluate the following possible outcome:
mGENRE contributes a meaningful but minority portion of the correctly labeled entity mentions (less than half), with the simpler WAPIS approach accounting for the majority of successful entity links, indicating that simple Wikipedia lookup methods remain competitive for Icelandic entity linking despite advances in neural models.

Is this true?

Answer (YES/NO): NO